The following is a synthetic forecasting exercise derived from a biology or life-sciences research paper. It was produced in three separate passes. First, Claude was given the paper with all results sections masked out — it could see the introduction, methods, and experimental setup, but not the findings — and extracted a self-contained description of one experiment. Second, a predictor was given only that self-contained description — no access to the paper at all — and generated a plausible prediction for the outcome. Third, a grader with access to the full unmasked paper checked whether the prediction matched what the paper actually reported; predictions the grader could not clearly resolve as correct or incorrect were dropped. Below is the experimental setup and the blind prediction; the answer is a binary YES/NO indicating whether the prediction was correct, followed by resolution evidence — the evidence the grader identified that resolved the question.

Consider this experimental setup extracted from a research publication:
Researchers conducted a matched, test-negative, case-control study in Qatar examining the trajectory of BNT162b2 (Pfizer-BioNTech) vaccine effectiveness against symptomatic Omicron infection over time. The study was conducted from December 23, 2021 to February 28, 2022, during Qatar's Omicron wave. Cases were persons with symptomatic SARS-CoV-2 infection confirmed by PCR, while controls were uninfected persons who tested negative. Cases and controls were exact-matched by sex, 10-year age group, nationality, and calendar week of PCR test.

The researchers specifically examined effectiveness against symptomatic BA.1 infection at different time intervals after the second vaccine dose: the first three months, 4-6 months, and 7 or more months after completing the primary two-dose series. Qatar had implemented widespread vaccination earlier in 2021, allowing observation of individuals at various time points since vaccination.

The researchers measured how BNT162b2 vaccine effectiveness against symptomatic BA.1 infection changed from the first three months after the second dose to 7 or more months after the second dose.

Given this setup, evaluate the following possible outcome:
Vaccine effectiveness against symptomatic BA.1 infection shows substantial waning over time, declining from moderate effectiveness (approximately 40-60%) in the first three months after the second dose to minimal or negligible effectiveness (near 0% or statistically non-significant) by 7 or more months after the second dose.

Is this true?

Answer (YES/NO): YES